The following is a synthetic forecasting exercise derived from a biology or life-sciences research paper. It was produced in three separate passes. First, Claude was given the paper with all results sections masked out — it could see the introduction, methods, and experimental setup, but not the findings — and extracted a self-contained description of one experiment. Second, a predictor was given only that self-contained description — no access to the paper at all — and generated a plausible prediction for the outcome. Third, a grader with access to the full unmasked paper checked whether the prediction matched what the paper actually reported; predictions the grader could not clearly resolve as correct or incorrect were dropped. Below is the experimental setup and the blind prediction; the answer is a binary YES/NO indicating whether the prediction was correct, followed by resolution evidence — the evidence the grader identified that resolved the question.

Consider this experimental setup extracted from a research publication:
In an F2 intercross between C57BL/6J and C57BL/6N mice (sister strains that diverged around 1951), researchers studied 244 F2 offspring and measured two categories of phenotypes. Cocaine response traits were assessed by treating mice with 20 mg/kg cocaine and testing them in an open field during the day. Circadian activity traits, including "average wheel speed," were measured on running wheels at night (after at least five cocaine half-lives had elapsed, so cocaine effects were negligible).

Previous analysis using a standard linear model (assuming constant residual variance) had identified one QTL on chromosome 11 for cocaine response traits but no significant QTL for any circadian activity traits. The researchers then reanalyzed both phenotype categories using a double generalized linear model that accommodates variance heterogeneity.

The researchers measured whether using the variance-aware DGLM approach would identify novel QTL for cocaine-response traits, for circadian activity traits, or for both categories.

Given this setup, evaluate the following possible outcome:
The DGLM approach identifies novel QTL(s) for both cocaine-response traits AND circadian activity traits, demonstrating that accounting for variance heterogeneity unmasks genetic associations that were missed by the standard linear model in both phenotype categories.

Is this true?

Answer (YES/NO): NO